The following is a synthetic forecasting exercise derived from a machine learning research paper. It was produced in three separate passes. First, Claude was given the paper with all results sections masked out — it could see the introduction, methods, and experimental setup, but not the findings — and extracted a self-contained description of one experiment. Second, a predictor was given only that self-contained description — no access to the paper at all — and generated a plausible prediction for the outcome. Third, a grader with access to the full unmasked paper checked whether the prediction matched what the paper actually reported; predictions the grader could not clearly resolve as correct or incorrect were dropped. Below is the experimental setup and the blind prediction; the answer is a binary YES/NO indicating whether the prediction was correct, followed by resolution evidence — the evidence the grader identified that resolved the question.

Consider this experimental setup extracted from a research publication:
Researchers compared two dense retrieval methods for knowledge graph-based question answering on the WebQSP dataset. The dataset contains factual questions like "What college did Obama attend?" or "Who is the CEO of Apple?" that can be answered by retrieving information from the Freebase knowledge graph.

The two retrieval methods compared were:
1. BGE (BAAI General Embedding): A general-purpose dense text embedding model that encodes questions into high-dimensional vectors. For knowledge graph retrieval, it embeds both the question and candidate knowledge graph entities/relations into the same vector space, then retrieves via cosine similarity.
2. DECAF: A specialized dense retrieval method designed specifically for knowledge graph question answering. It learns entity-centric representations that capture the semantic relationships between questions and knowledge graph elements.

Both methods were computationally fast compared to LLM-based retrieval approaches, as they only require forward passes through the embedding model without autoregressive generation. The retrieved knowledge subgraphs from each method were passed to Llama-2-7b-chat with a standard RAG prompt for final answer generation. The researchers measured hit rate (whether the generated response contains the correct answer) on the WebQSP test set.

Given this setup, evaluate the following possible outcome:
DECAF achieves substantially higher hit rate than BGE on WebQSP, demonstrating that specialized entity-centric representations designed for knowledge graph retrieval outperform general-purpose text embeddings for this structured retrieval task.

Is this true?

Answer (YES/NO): YES